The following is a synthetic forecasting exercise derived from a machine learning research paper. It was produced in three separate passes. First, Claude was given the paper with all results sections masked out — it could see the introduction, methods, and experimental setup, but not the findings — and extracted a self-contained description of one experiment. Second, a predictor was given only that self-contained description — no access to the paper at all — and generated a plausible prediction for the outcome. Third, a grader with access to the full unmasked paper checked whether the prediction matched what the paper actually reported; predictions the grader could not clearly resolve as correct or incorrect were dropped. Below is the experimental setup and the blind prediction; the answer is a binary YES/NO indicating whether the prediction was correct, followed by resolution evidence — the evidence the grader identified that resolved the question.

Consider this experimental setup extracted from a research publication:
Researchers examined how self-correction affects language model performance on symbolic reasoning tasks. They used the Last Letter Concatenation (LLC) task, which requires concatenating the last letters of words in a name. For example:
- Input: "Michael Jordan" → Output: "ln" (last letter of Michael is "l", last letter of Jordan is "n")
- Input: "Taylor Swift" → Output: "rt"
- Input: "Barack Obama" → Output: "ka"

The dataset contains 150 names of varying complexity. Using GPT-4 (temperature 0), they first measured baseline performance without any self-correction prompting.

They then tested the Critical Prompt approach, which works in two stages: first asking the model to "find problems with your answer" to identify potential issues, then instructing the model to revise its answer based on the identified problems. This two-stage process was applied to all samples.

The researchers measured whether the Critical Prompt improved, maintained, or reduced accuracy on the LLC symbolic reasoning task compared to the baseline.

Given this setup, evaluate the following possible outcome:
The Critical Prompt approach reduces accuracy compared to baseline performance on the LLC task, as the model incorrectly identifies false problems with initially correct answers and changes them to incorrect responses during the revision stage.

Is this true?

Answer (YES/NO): YES